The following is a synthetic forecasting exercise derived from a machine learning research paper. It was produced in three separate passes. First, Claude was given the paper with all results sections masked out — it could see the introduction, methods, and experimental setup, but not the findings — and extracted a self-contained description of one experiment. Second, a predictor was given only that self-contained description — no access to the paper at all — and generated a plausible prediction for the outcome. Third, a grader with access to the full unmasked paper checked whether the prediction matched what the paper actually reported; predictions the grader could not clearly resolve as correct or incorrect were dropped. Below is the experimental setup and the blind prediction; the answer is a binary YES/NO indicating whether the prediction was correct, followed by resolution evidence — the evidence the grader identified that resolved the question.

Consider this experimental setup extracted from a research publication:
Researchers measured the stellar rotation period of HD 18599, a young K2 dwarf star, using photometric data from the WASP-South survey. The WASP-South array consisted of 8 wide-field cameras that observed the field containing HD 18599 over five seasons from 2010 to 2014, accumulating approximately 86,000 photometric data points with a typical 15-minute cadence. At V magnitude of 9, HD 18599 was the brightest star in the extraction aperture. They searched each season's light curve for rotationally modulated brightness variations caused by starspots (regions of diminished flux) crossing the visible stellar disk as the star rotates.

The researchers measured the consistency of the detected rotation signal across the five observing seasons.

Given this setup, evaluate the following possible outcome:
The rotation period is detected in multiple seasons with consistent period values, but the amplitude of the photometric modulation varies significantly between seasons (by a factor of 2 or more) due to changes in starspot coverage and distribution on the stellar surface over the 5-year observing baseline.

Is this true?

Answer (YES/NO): YES